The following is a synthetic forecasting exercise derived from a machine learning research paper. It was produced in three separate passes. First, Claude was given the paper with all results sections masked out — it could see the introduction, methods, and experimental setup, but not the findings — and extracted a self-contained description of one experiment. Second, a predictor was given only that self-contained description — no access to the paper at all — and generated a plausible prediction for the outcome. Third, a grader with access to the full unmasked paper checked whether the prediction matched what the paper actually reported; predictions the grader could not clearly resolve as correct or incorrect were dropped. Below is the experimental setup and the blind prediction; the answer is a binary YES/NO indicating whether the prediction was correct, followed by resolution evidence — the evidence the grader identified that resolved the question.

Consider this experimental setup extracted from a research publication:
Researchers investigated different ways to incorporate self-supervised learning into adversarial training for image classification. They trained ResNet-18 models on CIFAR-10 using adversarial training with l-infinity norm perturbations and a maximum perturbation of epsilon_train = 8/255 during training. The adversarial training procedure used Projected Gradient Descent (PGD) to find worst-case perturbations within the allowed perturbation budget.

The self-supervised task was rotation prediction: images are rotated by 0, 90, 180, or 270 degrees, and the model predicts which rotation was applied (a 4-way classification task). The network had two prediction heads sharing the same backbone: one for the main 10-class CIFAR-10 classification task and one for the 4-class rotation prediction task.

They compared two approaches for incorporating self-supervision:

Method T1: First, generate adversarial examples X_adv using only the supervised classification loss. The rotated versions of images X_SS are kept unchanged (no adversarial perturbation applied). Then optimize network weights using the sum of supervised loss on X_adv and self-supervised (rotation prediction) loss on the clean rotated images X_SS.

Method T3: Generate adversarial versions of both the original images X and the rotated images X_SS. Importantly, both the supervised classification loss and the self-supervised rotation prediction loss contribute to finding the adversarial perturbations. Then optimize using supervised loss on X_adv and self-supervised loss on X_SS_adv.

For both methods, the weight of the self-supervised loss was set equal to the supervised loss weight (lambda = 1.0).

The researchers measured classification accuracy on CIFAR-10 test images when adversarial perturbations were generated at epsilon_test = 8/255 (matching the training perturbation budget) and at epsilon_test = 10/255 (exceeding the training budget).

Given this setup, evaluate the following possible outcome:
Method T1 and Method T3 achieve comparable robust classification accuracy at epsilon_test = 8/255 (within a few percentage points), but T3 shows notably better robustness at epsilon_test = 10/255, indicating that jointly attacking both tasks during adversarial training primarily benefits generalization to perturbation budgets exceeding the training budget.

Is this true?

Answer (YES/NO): NO